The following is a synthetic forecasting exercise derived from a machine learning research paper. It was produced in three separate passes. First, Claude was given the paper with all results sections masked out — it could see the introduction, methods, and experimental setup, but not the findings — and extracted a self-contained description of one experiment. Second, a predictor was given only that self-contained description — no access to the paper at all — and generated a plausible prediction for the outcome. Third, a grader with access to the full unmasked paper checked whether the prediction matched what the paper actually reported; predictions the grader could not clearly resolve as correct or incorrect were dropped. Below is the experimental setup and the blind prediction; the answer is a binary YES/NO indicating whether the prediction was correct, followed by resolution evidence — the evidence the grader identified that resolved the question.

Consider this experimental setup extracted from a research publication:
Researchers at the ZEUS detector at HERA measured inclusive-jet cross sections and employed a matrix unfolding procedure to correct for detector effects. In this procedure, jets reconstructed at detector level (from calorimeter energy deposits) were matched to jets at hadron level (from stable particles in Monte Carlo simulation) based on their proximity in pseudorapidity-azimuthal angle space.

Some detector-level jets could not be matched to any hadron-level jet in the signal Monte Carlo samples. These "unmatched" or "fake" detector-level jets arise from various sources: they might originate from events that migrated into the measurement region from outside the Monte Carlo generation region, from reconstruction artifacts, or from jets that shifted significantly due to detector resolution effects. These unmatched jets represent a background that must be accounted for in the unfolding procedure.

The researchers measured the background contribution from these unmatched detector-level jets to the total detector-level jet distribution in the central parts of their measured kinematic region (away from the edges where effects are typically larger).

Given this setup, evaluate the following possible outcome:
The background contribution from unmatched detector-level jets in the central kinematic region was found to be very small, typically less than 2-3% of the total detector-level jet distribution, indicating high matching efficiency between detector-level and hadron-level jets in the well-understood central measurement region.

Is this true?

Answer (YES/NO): NO